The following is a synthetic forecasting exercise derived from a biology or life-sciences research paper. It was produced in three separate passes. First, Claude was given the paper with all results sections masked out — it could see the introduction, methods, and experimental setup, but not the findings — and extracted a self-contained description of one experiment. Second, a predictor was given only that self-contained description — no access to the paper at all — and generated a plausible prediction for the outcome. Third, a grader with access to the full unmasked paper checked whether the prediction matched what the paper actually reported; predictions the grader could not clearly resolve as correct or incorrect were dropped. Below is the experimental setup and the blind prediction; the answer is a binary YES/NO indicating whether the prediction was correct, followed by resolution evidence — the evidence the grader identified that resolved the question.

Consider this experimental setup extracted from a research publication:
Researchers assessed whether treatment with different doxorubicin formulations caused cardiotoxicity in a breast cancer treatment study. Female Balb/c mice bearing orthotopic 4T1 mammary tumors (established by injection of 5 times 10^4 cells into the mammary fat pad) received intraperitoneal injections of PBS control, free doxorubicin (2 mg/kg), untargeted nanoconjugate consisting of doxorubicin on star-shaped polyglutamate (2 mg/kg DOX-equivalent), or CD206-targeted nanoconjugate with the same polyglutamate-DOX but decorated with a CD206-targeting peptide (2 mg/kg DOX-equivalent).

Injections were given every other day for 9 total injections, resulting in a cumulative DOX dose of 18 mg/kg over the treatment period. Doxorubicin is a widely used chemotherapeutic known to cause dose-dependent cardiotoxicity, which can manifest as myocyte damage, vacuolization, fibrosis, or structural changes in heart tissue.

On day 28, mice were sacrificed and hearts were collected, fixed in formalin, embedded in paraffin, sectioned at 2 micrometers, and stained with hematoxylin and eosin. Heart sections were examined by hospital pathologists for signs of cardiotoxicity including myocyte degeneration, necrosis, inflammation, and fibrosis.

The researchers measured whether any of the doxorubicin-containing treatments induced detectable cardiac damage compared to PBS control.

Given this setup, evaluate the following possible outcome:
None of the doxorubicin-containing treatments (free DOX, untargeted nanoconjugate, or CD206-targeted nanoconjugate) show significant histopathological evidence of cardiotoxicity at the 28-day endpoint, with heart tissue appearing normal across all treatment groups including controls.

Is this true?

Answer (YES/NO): YES